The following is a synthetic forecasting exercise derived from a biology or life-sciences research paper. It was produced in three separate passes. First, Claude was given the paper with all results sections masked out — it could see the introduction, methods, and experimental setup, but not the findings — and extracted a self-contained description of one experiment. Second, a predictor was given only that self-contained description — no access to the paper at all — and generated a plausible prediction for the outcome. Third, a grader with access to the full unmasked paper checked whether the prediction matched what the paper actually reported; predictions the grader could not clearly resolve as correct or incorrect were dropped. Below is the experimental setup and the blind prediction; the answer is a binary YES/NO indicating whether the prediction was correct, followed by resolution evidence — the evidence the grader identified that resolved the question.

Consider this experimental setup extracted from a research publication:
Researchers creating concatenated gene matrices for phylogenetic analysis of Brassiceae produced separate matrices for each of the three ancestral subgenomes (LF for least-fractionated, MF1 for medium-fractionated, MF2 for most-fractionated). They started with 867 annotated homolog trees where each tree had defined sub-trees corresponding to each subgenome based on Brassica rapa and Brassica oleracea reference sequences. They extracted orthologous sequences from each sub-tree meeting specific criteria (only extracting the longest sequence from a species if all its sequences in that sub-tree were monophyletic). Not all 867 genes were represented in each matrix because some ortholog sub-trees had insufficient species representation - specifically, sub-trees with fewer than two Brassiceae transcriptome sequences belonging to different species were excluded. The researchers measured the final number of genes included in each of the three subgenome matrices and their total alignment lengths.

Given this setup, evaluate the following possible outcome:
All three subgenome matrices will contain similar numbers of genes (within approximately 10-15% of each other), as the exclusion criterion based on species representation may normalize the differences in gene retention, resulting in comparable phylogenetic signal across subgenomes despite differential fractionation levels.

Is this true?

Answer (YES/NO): YES